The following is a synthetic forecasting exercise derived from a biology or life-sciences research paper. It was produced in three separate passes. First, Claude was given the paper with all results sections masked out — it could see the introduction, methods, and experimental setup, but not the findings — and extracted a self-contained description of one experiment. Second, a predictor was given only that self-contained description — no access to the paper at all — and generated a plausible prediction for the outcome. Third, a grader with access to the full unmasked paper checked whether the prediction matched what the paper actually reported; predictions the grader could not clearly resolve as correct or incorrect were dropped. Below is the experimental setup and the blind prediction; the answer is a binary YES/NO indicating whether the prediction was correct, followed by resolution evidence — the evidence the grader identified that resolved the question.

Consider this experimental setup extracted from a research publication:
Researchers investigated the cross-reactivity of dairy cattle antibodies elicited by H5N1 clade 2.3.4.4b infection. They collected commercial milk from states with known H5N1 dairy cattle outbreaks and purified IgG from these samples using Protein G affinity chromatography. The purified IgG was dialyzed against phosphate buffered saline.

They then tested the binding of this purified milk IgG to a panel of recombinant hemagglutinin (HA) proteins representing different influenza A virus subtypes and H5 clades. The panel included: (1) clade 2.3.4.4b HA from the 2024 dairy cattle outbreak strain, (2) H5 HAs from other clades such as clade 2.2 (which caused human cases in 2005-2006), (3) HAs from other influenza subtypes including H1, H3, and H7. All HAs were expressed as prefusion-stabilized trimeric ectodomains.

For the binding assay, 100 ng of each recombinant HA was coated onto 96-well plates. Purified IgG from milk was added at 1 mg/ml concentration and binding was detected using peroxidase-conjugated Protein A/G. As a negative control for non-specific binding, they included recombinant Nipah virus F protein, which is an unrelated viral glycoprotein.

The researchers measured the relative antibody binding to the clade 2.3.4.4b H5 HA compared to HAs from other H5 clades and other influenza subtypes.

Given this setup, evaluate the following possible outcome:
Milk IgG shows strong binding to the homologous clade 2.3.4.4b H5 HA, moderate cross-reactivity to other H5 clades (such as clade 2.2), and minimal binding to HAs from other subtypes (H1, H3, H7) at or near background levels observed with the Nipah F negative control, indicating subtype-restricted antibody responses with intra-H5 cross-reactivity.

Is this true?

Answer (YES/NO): NO